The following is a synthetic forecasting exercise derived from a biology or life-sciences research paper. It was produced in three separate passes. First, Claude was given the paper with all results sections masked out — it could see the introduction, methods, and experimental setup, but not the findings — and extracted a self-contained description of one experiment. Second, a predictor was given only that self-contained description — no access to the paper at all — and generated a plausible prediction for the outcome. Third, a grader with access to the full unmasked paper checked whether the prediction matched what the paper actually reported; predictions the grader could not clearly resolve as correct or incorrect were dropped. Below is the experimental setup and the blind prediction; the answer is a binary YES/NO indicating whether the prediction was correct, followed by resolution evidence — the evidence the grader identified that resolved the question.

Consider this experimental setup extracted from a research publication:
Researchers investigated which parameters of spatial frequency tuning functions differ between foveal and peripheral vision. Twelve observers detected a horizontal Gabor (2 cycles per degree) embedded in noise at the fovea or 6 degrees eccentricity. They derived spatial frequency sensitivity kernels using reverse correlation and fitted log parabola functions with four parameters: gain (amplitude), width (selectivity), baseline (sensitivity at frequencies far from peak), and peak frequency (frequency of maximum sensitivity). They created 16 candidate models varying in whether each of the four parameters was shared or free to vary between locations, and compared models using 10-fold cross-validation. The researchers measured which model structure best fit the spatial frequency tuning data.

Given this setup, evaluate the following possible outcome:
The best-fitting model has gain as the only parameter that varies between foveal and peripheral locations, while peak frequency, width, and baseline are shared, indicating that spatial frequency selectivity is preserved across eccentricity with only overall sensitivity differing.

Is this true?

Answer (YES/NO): NO